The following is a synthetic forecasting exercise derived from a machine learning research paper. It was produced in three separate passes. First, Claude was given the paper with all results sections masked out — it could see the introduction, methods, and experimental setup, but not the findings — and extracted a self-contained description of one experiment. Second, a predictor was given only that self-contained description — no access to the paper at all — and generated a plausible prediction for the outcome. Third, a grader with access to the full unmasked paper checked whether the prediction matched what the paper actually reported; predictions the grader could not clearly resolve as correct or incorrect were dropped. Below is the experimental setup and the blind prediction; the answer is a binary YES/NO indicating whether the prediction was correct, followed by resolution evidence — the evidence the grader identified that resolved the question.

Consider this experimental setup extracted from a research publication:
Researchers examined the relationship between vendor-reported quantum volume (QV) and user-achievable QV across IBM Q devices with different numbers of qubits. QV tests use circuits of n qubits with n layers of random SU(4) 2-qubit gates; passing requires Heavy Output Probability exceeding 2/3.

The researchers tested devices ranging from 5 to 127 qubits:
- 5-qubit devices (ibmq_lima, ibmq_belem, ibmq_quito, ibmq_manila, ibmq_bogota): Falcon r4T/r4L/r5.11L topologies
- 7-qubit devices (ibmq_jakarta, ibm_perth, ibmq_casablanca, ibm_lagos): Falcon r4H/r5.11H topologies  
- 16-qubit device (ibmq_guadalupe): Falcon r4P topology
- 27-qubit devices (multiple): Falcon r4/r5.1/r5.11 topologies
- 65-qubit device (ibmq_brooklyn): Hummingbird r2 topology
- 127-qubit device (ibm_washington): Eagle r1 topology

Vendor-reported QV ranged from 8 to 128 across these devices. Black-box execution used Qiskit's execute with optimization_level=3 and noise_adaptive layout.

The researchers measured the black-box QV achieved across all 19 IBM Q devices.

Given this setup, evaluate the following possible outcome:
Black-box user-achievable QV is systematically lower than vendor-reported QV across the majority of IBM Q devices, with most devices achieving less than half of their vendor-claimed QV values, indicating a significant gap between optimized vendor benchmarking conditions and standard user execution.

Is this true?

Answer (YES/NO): YES